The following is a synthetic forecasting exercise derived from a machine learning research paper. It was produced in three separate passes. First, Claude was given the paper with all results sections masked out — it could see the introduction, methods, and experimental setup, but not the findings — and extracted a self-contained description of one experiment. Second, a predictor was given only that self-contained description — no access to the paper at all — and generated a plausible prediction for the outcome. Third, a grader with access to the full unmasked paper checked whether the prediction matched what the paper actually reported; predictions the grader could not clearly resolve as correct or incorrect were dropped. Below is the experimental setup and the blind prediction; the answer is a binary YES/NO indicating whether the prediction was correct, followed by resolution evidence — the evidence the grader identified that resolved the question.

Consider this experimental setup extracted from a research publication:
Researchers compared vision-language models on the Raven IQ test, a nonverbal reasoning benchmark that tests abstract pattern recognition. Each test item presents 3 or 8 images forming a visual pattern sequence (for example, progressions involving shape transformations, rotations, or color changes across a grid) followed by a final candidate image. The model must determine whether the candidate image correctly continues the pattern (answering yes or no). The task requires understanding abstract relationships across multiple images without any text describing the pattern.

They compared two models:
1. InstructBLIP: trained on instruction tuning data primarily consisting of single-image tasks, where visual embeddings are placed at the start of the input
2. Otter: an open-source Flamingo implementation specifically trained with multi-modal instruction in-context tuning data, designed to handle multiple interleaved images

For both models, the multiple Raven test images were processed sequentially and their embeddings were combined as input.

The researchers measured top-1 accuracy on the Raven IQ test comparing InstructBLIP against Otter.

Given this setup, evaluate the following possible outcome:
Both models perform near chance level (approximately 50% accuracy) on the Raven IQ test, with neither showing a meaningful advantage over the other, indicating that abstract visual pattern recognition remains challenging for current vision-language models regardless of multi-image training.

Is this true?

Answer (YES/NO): NO